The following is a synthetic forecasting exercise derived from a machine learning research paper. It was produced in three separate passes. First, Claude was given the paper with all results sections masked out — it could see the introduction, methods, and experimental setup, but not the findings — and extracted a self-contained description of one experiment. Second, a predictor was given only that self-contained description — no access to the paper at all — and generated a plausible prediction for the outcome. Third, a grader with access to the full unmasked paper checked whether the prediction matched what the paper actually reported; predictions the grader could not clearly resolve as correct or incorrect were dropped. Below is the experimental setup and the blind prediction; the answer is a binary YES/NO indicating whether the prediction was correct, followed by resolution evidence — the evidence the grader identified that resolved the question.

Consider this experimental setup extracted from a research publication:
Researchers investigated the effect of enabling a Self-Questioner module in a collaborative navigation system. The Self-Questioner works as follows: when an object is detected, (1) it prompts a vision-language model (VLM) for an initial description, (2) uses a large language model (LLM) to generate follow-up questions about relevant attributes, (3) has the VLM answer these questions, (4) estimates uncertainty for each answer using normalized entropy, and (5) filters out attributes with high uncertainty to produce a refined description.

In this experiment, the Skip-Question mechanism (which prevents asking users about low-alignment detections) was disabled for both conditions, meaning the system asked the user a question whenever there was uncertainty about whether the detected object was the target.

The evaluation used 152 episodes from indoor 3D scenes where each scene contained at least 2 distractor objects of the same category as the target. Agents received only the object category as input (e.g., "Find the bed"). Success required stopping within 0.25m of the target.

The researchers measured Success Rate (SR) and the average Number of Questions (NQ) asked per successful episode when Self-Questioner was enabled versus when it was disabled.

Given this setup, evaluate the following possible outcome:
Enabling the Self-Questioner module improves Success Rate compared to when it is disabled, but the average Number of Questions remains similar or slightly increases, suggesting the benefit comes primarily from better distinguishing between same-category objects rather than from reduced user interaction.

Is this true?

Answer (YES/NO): NO